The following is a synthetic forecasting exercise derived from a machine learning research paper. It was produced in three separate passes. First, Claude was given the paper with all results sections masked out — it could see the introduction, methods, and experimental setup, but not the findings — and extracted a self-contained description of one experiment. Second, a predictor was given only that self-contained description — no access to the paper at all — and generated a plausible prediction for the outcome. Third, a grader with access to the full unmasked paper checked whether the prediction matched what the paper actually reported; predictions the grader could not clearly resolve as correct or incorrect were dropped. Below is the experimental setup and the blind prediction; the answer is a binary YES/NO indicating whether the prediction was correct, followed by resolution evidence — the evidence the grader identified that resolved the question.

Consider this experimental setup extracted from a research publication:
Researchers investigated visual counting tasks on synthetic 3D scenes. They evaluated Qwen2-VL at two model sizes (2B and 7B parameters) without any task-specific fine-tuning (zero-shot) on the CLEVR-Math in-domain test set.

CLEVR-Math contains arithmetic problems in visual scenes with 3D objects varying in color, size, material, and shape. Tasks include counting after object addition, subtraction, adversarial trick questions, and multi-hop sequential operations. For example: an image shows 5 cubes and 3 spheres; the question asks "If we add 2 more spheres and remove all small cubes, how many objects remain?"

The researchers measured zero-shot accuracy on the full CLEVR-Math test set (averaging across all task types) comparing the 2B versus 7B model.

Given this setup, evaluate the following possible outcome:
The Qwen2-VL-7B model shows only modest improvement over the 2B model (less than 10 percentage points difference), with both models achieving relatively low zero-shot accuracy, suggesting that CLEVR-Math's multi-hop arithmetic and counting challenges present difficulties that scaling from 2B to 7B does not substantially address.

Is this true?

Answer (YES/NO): NO